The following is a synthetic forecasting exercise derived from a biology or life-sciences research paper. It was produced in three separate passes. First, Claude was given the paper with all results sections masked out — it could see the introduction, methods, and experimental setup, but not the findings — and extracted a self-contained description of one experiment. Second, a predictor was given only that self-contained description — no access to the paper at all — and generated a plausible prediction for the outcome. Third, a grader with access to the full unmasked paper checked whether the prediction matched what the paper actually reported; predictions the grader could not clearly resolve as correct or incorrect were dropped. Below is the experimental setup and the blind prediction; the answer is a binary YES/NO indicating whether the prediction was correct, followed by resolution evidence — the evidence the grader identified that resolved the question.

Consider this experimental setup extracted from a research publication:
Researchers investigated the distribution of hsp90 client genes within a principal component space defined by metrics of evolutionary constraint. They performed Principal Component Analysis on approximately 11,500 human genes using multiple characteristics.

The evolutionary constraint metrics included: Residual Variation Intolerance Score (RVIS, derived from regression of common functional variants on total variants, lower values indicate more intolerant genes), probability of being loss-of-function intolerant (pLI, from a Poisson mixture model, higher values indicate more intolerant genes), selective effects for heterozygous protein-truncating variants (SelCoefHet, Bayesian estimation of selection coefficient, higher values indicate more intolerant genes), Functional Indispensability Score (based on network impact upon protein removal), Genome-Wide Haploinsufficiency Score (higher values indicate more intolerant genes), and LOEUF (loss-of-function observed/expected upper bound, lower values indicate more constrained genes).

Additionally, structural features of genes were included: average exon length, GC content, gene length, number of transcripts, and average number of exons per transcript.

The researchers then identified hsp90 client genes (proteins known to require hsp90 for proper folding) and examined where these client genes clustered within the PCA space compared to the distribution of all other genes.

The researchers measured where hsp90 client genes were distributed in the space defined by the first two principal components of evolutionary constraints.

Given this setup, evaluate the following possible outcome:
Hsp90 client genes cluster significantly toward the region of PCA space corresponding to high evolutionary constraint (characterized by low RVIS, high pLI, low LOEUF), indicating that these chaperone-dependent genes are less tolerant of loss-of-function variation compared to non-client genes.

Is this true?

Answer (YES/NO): NO